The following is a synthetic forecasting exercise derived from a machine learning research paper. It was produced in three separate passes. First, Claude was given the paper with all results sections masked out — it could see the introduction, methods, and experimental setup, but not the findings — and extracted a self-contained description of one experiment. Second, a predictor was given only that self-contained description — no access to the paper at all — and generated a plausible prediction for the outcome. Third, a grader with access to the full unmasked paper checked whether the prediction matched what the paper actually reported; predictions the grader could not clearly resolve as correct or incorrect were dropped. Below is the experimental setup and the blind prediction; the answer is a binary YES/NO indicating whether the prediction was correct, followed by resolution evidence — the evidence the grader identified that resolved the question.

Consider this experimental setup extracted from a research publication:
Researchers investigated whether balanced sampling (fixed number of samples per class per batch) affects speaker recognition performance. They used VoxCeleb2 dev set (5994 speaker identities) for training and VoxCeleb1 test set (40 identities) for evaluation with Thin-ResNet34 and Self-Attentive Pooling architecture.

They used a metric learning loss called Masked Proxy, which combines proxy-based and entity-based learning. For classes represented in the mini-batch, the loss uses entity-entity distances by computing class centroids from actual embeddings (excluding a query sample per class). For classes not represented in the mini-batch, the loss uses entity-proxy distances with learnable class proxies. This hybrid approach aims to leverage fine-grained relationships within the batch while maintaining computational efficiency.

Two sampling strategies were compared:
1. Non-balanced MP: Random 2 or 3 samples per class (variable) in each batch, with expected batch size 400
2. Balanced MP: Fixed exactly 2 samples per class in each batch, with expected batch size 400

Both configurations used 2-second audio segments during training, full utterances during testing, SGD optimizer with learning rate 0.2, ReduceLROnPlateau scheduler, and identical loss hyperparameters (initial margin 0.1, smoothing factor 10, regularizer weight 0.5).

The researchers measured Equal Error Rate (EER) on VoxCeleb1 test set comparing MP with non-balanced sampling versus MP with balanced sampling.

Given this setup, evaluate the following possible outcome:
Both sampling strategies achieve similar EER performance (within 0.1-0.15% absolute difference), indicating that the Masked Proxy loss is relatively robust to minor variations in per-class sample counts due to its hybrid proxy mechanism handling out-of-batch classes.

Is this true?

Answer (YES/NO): NO